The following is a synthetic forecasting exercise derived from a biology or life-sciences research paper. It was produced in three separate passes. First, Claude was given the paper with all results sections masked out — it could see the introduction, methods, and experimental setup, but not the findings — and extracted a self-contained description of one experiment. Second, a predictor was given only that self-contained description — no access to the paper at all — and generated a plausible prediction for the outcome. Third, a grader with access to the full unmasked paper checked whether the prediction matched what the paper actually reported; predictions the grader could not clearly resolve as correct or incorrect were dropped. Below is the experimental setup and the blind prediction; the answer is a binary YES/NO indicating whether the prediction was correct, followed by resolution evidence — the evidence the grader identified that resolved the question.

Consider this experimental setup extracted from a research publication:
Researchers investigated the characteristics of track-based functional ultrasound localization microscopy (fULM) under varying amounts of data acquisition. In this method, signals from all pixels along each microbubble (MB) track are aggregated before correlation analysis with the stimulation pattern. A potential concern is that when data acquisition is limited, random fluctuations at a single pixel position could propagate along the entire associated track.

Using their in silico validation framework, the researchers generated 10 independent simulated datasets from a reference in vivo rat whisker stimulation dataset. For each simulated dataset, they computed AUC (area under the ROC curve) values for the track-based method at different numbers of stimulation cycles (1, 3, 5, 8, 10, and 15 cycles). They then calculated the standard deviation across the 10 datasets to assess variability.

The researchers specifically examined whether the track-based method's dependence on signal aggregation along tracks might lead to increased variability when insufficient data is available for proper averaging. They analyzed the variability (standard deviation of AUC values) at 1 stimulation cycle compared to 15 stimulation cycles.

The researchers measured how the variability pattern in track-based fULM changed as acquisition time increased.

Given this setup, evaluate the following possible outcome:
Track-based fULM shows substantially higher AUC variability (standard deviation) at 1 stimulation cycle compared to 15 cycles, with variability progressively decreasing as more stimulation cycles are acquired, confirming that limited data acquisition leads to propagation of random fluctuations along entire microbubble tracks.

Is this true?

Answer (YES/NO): YES